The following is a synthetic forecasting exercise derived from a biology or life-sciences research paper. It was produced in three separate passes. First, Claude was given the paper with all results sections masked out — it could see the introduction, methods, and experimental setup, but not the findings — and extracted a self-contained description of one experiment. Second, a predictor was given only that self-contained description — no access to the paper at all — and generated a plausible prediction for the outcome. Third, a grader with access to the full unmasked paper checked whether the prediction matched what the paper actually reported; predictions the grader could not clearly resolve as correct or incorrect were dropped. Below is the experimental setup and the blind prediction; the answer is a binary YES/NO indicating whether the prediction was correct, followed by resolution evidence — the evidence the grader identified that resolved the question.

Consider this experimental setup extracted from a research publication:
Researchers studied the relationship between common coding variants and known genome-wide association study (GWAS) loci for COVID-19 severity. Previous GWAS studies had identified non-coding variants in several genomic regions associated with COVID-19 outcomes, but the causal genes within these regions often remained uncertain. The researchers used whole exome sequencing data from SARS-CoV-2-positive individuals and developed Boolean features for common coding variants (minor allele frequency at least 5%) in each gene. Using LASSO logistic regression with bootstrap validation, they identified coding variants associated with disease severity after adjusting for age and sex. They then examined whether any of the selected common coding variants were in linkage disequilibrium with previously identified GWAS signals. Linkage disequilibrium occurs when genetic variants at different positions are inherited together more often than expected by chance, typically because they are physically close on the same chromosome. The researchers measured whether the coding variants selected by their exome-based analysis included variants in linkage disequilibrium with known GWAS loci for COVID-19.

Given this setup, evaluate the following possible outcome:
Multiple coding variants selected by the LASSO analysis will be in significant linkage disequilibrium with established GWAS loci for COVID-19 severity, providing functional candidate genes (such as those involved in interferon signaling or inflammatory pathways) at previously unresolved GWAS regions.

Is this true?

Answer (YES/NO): YES